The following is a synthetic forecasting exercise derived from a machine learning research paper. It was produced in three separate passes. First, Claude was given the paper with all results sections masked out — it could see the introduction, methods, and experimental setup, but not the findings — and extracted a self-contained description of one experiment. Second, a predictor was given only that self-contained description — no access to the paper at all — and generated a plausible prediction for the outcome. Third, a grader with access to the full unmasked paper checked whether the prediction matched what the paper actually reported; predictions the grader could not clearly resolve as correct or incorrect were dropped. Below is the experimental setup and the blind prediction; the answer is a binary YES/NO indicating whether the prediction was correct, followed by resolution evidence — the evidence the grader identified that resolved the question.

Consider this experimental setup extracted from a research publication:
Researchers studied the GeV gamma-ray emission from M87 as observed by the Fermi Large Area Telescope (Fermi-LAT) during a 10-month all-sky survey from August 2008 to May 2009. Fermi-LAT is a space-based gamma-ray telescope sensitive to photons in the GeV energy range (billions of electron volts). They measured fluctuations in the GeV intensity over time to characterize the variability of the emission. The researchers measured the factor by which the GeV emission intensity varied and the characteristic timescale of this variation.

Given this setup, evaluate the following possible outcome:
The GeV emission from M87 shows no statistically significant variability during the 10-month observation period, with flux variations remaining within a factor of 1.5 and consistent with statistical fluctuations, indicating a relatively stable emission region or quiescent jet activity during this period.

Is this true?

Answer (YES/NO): NO